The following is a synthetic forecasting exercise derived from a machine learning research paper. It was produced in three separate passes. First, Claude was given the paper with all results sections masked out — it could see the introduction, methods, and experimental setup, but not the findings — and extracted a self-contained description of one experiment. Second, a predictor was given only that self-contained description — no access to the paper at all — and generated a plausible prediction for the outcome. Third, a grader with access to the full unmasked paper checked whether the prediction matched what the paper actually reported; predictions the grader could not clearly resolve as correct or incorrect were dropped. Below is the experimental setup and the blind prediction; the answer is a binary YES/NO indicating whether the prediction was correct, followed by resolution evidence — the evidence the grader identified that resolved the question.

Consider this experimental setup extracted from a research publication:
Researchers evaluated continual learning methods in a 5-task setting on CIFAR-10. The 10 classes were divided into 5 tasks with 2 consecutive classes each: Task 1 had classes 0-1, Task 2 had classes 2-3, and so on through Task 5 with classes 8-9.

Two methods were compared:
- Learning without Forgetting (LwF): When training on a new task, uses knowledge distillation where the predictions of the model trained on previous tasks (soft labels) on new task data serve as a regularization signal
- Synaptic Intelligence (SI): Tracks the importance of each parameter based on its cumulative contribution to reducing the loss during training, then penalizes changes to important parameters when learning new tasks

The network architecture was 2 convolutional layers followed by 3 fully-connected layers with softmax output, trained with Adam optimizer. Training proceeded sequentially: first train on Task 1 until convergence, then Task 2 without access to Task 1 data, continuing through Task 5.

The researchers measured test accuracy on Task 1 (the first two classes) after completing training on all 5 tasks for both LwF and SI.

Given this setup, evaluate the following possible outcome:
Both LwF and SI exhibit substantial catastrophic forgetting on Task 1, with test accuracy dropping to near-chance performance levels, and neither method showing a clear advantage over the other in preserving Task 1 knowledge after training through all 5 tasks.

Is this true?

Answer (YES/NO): NO